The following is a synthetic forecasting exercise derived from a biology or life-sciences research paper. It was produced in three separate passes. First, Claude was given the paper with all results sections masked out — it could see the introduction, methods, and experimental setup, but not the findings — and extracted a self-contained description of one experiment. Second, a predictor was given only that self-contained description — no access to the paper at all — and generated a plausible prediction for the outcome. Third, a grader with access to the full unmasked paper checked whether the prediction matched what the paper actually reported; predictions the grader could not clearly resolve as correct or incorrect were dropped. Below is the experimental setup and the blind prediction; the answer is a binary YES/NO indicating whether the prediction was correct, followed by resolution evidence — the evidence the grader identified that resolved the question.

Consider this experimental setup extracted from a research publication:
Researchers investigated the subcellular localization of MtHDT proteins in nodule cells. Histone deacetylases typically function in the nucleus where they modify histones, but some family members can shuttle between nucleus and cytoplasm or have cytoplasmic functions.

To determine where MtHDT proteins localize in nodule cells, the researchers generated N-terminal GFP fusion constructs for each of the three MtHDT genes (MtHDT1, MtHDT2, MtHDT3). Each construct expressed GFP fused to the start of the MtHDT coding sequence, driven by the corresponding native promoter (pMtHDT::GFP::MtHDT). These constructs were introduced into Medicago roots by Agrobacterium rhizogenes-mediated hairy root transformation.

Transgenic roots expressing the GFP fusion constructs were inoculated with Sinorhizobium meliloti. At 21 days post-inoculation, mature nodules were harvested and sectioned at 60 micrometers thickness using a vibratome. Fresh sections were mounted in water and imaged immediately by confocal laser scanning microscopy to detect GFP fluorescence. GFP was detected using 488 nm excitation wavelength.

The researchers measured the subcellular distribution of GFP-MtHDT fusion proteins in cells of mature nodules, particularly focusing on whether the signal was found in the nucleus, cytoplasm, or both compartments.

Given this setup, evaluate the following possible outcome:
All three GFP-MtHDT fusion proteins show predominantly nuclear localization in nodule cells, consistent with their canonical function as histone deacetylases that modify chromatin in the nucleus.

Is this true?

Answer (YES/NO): NO